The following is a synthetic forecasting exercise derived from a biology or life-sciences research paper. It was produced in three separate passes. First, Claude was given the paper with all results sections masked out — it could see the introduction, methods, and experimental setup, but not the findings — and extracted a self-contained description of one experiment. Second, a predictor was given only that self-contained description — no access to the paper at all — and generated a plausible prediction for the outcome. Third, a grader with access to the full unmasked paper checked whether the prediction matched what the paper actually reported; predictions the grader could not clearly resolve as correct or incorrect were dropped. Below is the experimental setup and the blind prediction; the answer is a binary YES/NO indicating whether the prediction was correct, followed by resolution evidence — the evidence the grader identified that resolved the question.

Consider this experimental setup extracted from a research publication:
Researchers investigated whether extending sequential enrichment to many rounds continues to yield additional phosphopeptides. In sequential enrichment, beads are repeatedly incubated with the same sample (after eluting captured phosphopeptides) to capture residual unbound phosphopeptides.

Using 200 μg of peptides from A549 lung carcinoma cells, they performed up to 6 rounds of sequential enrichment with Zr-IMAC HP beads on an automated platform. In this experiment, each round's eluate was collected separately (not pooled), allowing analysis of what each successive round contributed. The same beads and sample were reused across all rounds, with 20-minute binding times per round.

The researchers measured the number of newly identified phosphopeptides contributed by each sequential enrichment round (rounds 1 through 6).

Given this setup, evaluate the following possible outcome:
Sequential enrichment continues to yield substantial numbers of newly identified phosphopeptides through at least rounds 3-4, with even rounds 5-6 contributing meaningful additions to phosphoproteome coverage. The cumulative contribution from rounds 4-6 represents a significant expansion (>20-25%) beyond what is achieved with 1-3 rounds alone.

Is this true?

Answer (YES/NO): NO